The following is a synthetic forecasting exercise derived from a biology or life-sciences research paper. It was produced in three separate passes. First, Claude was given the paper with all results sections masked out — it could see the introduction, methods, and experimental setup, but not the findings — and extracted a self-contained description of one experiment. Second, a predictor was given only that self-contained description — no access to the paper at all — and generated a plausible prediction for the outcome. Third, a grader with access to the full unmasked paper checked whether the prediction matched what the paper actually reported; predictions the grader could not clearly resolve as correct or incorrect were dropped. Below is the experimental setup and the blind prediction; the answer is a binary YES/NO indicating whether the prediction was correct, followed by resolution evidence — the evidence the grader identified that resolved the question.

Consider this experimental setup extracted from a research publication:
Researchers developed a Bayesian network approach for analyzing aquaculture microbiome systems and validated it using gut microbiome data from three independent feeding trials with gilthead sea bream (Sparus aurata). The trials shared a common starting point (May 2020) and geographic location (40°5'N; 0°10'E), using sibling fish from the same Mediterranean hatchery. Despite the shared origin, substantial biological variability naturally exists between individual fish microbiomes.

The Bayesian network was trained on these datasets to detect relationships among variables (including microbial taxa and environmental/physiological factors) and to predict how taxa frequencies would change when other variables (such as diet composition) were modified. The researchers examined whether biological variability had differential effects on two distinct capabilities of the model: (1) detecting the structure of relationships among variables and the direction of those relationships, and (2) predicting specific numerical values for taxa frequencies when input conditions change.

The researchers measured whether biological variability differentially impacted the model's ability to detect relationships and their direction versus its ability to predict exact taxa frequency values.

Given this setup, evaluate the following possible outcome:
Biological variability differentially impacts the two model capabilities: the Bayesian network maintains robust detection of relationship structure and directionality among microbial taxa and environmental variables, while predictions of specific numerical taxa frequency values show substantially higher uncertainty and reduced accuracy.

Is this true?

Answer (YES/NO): YES